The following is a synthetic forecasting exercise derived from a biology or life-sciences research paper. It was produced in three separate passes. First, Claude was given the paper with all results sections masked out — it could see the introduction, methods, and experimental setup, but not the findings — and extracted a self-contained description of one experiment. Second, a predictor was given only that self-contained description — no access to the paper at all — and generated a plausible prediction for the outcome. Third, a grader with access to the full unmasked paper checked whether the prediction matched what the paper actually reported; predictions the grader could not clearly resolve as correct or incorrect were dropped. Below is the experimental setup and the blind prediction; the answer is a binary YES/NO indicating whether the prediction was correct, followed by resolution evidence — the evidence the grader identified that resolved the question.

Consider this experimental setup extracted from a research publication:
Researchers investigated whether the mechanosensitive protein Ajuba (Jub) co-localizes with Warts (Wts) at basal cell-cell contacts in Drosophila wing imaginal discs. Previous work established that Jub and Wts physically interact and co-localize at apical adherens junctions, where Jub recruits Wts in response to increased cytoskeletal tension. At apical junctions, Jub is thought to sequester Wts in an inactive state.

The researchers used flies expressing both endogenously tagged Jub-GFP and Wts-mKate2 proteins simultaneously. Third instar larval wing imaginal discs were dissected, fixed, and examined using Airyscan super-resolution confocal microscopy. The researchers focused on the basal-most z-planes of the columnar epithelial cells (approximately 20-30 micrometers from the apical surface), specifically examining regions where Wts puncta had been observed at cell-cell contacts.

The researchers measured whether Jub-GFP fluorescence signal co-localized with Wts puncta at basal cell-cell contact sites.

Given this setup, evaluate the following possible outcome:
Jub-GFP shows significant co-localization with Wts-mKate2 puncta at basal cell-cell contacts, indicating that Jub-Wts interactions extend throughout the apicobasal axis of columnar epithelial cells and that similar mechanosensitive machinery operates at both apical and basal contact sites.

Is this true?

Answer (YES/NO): YES